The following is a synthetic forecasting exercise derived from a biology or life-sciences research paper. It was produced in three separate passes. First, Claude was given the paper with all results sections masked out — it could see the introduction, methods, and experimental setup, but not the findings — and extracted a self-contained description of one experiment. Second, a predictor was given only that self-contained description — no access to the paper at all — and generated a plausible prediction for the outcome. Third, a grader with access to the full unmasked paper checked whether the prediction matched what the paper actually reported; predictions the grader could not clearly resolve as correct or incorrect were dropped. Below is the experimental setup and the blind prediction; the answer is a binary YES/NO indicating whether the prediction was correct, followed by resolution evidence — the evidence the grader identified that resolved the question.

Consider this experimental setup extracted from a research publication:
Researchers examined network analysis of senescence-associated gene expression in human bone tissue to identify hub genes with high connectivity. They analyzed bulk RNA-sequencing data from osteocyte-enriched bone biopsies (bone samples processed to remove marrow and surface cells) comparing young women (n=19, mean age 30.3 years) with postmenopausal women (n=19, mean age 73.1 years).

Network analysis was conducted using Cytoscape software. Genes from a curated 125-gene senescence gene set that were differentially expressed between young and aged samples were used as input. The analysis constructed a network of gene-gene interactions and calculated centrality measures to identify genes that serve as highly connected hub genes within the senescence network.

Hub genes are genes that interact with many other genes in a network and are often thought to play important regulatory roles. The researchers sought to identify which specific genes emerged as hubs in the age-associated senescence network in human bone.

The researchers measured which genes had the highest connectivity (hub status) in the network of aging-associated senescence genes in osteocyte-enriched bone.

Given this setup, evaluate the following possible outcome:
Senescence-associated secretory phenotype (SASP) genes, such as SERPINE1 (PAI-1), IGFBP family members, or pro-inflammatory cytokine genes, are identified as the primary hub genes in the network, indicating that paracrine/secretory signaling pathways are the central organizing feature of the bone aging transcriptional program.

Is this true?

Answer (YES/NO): YES